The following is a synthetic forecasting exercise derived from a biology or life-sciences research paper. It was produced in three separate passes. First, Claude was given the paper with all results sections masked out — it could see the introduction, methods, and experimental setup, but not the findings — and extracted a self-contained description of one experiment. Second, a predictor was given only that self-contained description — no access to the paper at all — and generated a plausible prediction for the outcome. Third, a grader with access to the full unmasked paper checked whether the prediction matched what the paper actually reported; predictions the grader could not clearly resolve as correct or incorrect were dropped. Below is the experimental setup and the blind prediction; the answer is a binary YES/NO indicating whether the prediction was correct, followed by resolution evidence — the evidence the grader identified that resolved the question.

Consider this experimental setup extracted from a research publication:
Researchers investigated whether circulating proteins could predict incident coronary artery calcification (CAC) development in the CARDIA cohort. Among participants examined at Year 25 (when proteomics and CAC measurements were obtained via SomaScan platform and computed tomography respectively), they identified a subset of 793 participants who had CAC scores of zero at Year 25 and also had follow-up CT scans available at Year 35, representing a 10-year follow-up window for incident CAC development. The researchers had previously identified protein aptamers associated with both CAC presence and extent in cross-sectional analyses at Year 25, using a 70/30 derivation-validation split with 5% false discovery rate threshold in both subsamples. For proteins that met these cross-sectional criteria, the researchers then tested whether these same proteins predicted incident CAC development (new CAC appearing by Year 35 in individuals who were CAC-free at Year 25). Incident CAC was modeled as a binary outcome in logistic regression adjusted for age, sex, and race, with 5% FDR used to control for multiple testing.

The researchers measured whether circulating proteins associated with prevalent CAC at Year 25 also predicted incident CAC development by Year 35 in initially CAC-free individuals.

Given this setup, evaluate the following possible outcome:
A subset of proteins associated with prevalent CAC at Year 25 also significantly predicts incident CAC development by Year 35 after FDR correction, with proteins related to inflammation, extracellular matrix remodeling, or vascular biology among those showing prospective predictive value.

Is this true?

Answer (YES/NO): YES